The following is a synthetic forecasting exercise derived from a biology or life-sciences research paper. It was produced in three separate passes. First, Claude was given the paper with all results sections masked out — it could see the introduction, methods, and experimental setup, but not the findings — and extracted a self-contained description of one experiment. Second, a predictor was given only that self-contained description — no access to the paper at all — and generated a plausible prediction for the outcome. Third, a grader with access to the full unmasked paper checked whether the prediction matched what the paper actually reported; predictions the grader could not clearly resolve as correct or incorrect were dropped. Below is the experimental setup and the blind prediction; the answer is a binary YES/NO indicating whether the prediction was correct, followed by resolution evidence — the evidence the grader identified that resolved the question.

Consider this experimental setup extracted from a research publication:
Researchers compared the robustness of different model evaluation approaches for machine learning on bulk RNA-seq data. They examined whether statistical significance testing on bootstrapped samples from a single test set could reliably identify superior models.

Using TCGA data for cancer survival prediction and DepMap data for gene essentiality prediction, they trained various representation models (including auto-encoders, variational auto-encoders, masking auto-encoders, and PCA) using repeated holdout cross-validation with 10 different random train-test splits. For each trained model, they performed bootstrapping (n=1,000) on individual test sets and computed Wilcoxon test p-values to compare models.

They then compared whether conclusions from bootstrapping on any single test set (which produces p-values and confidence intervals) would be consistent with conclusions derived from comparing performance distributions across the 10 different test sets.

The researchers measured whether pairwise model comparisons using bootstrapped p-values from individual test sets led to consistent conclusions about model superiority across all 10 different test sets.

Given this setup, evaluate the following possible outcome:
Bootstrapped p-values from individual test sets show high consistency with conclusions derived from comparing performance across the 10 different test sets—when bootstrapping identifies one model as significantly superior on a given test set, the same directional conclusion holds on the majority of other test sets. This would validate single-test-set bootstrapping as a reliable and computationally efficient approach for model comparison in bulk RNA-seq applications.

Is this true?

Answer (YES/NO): NO